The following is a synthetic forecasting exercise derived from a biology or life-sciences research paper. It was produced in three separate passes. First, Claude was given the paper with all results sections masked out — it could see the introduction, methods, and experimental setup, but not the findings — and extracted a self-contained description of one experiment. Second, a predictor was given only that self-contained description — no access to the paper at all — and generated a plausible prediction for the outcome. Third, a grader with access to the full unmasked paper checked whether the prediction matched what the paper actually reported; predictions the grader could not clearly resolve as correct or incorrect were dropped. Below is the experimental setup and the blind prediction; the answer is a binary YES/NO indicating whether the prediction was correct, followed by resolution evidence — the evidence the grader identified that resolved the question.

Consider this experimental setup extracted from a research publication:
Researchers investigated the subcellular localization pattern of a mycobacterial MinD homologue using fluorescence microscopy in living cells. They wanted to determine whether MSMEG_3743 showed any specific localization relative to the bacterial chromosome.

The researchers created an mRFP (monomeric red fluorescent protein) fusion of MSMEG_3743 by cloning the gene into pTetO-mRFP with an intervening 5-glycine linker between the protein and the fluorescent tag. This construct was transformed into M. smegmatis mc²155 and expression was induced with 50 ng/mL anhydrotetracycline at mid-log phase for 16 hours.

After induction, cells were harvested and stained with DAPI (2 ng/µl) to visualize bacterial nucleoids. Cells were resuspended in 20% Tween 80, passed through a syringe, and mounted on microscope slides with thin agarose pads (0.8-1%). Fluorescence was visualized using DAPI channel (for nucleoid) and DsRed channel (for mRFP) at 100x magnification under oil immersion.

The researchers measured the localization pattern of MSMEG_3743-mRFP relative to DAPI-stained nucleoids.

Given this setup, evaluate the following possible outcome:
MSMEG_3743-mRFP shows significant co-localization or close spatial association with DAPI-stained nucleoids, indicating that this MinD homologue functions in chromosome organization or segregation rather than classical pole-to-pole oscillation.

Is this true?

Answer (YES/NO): YES